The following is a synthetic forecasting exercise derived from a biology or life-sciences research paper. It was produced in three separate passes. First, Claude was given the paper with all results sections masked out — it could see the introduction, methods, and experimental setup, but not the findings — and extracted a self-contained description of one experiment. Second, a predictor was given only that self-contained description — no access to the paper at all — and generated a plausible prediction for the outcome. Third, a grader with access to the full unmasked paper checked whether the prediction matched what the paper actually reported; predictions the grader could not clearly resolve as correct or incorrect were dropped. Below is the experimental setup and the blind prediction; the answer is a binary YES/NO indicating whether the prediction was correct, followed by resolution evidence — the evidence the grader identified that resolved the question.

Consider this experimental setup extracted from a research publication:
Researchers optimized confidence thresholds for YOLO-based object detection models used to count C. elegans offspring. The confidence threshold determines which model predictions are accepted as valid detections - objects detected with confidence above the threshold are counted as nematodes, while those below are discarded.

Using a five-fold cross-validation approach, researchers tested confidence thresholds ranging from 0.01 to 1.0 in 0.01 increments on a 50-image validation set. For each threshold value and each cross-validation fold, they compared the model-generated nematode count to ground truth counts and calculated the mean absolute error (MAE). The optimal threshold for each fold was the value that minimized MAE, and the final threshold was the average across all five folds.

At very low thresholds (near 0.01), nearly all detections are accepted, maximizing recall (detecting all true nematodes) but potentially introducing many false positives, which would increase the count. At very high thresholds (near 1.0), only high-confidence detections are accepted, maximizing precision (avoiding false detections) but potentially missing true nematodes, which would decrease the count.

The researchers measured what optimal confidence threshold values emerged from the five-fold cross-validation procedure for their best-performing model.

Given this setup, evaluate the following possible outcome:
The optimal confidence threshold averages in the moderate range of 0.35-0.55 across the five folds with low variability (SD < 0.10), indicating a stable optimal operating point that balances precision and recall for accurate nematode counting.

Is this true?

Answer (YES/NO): NO